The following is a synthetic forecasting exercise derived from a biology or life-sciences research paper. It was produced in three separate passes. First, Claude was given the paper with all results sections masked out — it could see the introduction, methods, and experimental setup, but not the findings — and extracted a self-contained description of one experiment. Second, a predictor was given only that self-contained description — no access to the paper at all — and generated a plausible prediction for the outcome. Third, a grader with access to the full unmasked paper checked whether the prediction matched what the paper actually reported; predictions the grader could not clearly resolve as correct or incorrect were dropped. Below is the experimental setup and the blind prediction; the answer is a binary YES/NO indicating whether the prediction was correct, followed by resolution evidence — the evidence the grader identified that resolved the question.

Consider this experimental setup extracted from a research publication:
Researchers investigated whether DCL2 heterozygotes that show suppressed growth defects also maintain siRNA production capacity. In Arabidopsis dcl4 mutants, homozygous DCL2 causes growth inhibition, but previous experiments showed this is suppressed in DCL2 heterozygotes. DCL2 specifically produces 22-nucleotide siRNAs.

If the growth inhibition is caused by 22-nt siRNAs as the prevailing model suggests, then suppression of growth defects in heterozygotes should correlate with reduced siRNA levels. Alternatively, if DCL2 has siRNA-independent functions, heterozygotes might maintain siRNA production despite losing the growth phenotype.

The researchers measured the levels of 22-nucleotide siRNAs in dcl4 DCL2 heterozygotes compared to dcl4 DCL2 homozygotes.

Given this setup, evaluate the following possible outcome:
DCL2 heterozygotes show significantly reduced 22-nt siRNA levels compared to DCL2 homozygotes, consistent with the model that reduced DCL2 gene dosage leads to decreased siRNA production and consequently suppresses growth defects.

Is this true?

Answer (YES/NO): NO